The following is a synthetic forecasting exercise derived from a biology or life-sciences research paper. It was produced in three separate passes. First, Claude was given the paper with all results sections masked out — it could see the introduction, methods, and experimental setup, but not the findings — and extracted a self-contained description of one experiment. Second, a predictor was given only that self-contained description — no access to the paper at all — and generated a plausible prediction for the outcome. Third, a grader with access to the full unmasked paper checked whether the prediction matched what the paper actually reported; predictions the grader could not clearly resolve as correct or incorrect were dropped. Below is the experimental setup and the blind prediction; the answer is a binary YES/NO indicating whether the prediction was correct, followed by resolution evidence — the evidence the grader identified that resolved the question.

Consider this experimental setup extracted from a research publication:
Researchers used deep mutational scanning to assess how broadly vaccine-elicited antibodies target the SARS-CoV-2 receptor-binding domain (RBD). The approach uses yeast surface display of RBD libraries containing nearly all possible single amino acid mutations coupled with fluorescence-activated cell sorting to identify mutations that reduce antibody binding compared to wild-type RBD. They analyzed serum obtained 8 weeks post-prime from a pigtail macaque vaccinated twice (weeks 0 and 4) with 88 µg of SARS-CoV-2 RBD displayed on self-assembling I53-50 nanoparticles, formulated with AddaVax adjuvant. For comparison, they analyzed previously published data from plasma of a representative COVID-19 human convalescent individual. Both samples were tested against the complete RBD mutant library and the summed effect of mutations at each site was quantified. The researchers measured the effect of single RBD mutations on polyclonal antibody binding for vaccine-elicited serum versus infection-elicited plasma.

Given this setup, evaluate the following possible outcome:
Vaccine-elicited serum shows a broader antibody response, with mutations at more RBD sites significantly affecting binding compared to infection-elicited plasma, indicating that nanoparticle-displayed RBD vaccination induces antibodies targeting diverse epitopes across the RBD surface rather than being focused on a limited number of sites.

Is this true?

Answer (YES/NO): NO